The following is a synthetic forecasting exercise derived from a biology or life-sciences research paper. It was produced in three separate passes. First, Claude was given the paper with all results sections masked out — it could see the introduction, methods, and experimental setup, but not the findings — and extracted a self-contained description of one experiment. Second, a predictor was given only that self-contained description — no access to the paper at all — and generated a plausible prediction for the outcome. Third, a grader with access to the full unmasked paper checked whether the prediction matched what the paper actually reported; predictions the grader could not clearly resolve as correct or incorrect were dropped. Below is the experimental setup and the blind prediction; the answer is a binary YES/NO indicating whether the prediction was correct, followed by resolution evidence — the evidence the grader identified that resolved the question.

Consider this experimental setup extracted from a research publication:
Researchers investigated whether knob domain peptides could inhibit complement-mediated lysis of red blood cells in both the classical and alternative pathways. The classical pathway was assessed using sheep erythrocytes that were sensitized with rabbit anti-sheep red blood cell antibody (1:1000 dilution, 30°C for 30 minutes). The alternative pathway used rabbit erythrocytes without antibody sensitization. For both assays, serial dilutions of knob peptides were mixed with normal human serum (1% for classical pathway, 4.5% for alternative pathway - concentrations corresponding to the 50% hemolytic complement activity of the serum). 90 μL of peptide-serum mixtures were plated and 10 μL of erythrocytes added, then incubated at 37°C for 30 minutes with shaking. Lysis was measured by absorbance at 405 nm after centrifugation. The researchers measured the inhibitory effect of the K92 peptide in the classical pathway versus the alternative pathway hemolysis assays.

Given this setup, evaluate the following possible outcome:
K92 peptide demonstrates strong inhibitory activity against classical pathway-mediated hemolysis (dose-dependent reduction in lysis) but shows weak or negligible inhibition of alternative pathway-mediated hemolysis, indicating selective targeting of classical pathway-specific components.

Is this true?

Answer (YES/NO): NO